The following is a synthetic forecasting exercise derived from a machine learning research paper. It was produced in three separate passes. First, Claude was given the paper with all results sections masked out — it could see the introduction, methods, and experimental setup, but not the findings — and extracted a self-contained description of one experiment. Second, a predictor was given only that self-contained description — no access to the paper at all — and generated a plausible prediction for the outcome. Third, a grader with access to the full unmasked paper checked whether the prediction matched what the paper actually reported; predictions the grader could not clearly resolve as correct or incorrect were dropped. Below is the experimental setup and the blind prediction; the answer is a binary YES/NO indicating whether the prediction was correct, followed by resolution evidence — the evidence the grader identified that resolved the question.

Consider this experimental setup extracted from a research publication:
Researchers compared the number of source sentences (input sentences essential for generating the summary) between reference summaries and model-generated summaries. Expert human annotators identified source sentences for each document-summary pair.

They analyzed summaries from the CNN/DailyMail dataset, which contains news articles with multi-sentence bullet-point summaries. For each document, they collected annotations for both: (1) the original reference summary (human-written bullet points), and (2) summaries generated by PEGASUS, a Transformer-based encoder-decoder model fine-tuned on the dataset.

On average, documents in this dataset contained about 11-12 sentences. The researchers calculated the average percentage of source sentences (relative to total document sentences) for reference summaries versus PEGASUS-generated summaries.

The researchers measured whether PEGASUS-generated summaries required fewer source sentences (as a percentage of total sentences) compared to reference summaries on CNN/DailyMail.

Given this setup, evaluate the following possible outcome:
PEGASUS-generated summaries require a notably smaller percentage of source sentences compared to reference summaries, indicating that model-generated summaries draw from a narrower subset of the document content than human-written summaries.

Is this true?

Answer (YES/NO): YES